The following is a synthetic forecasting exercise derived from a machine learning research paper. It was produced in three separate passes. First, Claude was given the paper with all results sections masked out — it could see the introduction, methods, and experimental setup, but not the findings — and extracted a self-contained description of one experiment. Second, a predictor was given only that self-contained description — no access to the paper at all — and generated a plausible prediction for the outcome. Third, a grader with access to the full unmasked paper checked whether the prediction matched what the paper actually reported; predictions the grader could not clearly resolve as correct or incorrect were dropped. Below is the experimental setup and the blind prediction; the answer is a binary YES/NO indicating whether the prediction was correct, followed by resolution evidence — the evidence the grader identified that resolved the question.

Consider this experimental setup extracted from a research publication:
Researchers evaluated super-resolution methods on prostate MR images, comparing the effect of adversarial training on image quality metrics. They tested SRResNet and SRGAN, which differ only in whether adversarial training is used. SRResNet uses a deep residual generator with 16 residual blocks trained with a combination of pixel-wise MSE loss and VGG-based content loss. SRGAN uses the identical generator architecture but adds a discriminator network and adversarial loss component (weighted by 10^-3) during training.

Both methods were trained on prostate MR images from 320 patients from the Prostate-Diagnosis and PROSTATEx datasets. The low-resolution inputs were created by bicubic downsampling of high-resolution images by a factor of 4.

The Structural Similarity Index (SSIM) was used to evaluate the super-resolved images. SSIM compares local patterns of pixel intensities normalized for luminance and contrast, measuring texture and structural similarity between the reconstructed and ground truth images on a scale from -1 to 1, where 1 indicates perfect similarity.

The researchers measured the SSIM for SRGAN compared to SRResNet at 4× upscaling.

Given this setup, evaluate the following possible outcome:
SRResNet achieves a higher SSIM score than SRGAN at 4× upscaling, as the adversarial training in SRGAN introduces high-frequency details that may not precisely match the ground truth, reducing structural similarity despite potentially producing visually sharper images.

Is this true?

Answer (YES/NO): YES